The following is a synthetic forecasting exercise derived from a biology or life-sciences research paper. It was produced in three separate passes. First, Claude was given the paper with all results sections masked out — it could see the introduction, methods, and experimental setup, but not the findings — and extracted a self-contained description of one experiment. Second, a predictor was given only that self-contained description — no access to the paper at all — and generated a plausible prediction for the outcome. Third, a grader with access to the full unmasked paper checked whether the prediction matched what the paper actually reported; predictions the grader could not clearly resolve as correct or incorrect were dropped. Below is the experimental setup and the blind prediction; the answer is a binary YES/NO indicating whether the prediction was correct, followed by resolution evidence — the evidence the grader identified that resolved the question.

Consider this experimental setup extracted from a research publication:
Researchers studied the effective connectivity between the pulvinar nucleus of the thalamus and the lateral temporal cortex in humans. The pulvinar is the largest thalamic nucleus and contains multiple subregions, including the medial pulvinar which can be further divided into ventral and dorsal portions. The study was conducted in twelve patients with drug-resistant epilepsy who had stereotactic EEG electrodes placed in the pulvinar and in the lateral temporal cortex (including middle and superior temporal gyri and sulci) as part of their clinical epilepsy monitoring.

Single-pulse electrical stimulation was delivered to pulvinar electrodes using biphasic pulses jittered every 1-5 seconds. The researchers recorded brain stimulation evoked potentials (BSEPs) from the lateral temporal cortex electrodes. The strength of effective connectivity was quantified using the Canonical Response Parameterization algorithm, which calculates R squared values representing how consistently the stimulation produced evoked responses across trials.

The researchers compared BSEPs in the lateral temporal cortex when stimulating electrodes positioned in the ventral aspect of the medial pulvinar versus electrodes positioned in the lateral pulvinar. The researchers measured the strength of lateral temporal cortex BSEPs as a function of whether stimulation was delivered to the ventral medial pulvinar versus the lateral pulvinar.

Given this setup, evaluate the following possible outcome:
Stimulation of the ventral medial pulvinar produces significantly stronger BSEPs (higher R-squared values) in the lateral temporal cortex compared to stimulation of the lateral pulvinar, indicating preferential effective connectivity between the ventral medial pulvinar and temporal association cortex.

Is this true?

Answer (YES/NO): YES